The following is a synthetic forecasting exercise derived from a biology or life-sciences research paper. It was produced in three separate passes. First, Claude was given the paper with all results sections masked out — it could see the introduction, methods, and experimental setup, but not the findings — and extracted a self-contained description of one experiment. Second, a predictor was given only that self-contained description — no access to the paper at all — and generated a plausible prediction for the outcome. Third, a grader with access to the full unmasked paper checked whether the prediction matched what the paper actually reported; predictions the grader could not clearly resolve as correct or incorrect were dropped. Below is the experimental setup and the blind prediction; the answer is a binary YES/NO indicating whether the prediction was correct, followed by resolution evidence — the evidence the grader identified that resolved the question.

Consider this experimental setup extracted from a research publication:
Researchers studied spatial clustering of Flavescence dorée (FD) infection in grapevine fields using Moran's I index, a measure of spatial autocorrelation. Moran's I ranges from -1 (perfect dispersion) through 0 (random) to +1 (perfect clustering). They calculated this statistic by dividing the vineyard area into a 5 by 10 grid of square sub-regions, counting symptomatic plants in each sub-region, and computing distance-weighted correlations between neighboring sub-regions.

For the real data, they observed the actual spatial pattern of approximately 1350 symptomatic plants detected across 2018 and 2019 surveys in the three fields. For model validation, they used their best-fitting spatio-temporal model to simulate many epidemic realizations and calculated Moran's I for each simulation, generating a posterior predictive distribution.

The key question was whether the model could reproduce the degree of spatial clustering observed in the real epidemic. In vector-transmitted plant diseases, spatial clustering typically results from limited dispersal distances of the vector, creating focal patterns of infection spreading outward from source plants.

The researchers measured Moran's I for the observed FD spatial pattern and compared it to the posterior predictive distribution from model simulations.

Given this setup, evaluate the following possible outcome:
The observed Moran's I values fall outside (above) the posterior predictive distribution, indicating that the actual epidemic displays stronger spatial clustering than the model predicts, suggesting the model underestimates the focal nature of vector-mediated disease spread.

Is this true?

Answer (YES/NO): NO